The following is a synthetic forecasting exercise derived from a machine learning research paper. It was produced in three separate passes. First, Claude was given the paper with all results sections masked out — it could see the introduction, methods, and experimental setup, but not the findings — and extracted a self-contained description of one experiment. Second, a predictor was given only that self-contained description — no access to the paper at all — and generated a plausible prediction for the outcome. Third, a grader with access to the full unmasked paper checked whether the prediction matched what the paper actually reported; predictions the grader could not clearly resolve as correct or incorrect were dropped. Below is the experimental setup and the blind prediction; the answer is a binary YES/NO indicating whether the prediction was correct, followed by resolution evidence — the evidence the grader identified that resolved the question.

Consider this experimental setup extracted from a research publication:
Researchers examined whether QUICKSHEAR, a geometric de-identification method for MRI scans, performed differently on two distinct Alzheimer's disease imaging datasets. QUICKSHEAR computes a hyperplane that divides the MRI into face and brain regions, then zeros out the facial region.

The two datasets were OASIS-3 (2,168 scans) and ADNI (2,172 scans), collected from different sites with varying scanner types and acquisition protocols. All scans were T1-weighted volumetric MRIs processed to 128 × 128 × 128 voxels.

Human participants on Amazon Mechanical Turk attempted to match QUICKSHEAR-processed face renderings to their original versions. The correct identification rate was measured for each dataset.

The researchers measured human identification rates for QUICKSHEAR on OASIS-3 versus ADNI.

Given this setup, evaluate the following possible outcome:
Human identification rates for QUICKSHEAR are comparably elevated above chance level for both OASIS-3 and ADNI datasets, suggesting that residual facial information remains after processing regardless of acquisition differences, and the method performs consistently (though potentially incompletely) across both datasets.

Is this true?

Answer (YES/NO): NO